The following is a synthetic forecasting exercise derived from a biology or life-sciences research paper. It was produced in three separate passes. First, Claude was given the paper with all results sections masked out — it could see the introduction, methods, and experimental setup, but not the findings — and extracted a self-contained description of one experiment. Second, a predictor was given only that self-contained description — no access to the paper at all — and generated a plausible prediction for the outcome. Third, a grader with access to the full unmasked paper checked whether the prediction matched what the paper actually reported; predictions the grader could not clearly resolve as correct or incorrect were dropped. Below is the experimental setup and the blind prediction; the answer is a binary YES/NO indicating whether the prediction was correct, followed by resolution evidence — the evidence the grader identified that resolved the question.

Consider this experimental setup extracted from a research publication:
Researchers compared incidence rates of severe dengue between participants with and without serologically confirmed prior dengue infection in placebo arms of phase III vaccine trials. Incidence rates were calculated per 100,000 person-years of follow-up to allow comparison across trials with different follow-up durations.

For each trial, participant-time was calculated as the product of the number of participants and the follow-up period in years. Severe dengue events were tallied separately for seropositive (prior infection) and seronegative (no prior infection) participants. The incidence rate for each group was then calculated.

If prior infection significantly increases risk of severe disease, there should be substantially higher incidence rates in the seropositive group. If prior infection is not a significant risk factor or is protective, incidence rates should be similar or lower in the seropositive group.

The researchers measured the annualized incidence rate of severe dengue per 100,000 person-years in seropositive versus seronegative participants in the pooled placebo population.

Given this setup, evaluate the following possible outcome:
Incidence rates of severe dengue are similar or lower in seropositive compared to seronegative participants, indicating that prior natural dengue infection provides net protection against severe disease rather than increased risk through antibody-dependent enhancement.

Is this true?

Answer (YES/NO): NO